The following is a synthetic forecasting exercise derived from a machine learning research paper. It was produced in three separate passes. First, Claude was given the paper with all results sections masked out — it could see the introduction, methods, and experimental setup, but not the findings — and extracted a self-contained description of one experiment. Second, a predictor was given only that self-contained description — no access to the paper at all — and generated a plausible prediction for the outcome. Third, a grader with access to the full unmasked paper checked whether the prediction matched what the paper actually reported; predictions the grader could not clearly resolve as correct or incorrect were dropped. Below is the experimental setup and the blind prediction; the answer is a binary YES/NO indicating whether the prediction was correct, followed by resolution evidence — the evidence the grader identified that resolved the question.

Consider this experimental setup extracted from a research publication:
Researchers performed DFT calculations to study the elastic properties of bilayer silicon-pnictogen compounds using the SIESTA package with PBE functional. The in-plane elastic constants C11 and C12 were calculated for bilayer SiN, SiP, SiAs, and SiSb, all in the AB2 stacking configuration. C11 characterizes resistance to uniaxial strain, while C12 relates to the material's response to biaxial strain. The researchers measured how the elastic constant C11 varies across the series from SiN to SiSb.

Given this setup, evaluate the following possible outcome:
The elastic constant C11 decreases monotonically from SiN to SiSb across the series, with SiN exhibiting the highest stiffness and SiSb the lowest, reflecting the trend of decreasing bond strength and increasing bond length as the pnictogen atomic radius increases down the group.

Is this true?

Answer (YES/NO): YES